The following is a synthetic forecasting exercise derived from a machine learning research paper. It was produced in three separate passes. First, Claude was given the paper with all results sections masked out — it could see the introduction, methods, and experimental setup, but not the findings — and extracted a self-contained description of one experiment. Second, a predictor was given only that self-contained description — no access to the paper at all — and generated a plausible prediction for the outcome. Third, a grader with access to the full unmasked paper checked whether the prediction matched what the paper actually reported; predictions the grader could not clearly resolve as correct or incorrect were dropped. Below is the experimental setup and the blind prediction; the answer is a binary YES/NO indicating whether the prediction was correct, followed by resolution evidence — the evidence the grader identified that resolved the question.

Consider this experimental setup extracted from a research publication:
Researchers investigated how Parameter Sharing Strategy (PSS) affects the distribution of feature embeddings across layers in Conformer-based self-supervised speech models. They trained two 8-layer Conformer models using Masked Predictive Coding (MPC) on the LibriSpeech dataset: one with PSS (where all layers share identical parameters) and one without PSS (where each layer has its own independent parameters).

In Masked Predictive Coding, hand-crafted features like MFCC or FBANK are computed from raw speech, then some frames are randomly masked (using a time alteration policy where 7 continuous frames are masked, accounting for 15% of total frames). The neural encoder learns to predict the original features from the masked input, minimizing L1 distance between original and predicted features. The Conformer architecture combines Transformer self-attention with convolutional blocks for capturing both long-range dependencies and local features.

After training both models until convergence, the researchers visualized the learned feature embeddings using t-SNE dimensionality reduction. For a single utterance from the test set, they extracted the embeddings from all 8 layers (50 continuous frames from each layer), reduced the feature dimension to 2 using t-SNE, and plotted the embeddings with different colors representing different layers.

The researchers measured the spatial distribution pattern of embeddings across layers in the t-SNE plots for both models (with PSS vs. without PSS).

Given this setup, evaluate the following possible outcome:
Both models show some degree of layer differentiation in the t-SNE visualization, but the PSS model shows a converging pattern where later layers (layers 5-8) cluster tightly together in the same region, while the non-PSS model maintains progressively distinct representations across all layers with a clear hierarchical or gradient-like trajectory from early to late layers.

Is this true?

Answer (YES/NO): NO